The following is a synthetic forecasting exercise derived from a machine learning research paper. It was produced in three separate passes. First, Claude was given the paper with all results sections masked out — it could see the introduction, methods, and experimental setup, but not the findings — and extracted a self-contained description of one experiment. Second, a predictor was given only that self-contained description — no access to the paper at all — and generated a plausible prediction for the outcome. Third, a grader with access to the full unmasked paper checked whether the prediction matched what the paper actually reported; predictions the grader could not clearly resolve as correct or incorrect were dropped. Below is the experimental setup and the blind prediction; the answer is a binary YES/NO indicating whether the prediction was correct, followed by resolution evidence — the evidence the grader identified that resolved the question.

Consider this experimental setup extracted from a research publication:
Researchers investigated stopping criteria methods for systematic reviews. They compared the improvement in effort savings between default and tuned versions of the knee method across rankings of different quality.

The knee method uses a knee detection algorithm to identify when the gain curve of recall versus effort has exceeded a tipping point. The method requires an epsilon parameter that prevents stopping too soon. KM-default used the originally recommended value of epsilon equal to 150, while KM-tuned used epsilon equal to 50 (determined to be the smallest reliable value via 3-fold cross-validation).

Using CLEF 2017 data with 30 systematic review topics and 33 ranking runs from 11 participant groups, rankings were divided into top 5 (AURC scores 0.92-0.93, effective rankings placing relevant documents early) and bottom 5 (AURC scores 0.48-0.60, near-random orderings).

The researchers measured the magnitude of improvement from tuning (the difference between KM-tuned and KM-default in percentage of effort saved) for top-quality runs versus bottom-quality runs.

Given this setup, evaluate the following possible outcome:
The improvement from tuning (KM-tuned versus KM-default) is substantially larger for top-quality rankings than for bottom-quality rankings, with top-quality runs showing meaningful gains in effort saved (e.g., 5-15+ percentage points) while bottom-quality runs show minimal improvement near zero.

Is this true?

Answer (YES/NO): YES